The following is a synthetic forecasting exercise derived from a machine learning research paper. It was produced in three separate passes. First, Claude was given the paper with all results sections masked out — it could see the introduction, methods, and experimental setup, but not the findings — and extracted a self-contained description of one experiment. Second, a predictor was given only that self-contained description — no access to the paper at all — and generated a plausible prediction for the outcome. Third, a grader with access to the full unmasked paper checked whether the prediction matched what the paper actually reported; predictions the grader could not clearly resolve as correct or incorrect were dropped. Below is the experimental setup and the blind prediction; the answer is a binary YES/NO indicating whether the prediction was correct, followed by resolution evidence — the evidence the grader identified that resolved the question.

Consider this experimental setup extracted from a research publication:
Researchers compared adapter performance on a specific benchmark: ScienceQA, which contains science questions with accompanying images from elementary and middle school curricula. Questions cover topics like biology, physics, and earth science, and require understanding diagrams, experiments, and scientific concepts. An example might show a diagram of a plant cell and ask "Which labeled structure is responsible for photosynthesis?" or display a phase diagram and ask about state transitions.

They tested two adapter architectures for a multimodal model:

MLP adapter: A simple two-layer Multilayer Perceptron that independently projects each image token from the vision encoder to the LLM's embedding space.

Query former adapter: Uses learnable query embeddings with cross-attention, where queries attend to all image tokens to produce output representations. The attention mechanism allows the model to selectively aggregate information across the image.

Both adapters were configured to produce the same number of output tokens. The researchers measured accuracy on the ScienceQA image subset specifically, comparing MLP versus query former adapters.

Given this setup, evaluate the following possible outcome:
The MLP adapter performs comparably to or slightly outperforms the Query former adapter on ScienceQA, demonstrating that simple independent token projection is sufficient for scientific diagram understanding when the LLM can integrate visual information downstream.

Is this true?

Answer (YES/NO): NO